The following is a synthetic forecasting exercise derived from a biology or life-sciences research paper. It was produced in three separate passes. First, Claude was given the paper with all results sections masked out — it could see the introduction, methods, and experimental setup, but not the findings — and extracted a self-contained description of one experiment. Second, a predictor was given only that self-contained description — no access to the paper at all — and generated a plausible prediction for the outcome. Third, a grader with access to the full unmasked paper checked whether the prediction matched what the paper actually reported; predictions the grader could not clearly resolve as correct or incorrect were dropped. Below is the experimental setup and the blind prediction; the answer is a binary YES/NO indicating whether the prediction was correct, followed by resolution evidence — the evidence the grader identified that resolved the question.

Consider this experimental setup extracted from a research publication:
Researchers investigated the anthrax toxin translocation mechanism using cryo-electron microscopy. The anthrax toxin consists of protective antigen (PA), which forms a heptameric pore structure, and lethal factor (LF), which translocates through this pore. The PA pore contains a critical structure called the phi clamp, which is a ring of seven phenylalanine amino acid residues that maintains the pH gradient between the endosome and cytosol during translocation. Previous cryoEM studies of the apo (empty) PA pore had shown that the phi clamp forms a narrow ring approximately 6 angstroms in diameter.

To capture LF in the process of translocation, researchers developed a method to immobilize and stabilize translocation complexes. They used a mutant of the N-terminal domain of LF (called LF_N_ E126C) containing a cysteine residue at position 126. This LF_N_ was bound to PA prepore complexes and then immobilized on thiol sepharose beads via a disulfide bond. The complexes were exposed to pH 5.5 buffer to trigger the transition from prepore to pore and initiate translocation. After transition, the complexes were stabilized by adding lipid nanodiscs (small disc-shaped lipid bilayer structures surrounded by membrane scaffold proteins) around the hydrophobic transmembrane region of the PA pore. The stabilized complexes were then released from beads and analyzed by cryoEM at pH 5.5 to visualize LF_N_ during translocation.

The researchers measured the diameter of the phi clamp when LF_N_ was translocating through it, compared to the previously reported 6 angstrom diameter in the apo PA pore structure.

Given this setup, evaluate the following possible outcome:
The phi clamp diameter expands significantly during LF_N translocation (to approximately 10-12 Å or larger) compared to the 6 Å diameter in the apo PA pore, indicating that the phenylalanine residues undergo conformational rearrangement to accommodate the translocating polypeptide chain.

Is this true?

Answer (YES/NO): NO